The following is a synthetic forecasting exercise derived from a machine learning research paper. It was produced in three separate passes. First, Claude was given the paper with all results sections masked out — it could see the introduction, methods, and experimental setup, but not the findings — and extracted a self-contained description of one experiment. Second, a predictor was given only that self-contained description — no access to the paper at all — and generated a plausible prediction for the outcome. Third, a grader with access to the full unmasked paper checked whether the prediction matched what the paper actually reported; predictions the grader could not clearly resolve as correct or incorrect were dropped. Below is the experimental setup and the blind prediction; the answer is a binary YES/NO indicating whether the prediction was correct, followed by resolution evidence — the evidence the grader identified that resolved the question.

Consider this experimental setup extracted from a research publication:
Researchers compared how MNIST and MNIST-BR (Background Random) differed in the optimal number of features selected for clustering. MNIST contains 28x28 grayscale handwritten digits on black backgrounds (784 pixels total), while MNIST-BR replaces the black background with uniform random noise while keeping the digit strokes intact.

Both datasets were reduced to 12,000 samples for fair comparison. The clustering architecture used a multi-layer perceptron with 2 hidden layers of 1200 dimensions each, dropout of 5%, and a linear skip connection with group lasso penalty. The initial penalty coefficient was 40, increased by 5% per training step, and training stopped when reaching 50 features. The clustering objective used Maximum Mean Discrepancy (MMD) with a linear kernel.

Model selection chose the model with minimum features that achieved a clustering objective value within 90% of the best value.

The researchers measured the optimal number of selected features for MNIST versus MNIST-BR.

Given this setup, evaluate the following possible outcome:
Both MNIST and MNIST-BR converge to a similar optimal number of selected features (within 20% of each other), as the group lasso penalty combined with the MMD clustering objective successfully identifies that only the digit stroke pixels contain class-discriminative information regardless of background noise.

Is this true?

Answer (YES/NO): NO